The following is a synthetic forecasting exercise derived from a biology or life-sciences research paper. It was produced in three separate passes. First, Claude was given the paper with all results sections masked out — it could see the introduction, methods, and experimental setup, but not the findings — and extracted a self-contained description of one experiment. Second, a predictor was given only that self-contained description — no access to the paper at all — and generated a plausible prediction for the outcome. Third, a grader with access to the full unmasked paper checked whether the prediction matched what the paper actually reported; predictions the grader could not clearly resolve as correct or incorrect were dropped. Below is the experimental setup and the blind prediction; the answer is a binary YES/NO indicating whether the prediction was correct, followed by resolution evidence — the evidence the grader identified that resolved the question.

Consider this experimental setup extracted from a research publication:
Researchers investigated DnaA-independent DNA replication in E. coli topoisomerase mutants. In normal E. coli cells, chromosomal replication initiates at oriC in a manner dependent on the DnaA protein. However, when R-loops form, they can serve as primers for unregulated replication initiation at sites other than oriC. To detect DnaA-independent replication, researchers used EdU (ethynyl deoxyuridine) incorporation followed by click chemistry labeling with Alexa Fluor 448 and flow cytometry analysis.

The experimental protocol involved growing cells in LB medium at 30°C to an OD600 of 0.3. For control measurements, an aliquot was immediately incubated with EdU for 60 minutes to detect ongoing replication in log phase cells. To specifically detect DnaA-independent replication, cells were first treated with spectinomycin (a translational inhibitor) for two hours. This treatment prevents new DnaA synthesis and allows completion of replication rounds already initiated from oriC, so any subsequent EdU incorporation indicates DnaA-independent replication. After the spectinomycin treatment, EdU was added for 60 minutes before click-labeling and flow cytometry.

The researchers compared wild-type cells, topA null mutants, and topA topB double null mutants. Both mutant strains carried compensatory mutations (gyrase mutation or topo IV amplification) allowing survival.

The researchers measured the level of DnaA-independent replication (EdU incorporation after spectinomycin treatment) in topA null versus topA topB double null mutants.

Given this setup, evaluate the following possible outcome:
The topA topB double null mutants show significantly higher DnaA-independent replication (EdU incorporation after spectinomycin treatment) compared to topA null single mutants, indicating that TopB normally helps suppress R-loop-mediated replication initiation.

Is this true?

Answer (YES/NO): NO